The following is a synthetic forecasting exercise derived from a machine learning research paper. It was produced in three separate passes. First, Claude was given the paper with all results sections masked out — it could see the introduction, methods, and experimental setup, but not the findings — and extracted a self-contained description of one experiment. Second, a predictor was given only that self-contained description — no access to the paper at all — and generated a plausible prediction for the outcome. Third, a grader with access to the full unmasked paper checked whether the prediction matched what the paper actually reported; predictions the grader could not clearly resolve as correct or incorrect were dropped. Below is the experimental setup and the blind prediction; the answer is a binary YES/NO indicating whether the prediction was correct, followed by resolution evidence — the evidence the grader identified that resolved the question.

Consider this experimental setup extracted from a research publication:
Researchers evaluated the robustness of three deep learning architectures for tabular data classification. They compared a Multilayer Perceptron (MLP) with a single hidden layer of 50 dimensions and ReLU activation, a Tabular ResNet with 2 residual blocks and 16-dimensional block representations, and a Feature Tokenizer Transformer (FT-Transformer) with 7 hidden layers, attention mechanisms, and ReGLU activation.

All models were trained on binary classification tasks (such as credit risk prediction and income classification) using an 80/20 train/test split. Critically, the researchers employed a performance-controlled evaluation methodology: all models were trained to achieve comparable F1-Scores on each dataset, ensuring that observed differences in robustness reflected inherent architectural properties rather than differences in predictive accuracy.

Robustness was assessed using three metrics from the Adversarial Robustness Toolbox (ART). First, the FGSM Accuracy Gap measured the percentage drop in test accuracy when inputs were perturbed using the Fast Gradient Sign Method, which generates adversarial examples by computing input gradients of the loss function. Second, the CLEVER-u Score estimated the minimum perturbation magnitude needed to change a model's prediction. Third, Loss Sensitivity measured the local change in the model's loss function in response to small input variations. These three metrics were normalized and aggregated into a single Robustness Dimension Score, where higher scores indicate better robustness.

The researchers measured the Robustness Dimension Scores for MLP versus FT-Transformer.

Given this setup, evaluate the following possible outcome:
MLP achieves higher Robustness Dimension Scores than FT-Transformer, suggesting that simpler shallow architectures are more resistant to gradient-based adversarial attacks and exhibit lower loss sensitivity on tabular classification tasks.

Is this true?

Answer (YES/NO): YES